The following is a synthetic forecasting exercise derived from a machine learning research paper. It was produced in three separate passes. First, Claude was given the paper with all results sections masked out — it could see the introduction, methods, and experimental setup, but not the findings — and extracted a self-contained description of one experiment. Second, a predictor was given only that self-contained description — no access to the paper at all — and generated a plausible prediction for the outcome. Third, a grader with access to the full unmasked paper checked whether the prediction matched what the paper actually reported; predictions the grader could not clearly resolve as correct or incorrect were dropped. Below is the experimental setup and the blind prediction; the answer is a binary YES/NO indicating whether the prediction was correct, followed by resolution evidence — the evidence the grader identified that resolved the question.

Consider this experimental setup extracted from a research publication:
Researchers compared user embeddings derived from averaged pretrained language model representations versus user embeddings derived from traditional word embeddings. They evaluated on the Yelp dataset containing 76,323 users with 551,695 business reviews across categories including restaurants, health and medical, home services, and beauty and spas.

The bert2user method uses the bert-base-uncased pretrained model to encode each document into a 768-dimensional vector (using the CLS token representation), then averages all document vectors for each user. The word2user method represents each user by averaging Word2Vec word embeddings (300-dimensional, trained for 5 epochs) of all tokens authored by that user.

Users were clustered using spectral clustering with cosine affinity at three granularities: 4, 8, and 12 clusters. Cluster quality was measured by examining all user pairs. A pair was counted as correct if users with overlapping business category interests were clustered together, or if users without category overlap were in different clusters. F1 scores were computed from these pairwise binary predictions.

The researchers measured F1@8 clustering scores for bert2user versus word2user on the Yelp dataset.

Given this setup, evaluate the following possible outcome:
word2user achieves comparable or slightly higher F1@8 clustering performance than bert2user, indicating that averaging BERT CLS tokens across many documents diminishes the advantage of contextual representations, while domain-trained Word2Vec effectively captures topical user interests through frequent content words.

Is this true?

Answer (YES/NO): NO